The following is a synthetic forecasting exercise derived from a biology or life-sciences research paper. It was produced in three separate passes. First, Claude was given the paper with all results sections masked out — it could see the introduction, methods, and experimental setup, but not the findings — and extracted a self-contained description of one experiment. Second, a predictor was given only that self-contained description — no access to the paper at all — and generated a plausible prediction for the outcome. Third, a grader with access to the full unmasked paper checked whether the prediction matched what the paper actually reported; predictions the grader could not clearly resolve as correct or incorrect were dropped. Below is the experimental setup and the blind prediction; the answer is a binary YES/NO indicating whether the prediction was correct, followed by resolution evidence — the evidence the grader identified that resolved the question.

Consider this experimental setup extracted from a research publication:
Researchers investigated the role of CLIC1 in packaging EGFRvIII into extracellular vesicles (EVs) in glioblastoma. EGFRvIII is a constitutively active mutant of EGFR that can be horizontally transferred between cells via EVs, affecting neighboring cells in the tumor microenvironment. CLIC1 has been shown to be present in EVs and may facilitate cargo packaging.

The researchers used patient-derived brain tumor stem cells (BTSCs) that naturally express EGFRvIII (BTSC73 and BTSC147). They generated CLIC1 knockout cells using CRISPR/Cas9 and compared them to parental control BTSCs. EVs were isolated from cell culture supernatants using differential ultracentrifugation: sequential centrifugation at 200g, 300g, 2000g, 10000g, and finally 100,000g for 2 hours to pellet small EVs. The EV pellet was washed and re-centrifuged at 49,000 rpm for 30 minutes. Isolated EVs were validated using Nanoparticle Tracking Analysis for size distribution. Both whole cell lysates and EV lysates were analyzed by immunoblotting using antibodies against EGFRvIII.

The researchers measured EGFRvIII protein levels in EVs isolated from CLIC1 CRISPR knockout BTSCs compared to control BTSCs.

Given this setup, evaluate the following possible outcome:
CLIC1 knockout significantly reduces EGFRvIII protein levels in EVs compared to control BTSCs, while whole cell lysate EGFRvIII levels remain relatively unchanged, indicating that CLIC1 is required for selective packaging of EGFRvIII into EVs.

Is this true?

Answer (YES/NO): NO